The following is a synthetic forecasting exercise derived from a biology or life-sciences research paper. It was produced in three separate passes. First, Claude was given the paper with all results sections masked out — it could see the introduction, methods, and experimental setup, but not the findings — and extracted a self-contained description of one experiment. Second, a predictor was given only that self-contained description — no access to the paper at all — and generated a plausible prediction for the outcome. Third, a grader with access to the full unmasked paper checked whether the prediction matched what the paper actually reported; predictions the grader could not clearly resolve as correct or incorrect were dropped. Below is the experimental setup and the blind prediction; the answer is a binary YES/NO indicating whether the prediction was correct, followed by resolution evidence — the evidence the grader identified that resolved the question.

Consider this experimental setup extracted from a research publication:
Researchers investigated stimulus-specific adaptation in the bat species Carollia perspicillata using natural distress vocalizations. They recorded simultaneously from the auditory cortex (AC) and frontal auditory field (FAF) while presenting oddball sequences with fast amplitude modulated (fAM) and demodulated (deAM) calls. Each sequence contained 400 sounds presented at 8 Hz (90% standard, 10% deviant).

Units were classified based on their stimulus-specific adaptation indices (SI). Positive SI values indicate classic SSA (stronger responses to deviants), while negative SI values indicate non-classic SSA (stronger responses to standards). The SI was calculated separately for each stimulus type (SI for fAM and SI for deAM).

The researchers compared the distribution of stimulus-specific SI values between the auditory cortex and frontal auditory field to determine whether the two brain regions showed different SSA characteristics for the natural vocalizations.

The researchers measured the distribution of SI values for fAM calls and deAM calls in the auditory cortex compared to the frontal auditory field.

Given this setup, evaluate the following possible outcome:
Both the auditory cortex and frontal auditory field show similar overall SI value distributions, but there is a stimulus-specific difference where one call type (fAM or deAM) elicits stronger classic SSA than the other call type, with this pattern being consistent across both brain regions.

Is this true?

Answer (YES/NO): NO